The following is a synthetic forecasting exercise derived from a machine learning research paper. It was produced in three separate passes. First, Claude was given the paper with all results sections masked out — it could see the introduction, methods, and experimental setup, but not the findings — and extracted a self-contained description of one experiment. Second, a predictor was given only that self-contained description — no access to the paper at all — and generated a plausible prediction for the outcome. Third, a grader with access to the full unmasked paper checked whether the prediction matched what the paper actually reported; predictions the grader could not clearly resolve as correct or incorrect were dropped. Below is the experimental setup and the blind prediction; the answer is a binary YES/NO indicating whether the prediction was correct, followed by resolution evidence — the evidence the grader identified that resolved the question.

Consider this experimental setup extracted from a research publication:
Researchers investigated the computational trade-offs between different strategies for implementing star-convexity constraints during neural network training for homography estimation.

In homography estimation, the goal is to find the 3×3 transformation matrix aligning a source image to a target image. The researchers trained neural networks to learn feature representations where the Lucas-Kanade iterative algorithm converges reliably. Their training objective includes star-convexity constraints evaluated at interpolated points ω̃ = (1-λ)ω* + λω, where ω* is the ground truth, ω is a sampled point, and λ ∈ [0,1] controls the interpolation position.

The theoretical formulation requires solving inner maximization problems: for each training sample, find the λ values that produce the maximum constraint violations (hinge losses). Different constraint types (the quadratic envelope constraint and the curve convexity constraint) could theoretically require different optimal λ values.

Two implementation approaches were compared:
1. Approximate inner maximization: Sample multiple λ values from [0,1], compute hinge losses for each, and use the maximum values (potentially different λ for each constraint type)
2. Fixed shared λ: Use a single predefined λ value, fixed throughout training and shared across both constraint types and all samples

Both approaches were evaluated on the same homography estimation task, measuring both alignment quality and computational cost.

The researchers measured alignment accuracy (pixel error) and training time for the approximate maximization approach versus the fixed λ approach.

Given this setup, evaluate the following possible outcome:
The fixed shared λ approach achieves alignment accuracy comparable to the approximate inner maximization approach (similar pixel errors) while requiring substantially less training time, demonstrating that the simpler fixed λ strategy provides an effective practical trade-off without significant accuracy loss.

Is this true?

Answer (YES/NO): YES